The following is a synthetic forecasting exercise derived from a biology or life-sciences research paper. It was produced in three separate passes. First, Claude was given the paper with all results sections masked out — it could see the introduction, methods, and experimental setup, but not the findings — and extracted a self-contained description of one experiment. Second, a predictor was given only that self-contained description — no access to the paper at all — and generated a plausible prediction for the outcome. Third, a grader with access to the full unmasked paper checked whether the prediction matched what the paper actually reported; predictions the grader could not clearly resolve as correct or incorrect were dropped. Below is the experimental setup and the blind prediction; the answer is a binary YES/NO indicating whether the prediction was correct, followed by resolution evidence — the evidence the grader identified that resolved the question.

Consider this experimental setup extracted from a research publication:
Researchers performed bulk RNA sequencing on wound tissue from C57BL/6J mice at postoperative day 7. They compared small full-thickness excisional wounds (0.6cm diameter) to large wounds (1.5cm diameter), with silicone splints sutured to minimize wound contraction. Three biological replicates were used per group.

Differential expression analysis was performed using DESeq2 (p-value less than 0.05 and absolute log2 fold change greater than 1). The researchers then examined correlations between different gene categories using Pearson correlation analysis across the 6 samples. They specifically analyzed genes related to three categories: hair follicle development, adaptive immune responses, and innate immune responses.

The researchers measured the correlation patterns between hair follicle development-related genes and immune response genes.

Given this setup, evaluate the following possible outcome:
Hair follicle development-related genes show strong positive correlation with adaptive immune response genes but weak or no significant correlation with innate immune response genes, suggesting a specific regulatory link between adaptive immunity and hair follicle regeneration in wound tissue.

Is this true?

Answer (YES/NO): NO